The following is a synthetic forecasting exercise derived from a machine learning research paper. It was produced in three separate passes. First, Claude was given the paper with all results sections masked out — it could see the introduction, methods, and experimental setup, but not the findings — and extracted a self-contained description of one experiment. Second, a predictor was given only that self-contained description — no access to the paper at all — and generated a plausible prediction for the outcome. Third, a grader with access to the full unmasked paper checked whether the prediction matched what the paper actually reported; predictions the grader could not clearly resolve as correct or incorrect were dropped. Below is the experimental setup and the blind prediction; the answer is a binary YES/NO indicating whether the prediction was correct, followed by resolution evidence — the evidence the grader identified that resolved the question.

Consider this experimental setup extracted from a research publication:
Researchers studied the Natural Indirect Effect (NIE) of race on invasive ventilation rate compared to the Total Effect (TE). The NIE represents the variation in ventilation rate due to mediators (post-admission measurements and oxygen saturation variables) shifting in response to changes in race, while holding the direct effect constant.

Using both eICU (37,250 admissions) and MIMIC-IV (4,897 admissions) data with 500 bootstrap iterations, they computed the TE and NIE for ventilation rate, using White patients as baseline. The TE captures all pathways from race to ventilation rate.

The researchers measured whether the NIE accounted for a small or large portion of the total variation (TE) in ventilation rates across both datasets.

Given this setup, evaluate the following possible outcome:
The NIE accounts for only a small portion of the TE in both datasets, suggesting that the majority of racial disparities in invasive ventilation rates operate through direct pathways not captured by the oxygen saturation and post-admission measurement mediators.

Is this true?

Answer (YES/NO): NO